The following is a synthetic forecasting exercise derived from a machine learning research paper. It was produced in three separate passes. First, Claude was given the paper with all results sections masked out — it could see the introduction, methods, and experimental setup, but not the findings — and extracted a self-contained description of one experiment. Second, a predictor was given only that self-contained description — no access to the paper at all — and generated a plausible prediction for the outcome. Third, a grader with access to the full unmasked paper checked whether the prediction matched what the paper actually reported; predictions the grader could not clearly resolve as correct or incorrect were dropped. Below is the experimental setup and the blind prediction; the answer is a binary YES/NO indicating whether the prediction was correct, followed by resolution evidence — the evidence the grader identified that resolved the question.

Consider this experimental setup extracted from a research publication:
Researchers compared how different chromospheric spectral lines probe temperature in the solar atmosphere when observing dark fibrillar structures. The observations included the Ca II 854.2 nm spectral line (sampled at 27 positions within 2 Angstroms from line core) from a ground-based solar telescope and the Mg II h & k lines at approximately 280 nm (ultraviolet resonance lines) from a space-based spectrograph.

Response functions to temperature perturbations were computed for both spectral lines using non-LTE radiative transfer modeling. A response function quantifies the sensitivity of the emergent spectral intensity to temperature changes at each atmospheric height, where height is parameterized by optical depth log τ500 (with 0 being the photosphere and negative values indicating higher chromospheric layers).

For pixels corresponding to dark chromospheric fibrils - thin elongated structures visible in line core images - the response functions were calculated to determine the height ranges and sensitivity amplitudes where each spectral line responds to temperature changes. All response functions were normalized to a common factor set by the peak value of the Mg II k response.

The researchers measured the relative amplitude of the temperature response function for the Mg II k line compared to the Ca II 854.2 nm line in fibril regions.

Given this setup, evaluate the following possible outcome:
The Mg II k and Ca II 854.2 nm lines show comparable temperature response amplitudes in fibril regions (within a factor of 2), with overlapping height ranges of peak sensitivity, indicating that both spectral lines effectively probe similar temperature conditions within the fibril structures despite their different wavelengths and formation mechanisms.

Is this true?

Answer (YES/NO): NO